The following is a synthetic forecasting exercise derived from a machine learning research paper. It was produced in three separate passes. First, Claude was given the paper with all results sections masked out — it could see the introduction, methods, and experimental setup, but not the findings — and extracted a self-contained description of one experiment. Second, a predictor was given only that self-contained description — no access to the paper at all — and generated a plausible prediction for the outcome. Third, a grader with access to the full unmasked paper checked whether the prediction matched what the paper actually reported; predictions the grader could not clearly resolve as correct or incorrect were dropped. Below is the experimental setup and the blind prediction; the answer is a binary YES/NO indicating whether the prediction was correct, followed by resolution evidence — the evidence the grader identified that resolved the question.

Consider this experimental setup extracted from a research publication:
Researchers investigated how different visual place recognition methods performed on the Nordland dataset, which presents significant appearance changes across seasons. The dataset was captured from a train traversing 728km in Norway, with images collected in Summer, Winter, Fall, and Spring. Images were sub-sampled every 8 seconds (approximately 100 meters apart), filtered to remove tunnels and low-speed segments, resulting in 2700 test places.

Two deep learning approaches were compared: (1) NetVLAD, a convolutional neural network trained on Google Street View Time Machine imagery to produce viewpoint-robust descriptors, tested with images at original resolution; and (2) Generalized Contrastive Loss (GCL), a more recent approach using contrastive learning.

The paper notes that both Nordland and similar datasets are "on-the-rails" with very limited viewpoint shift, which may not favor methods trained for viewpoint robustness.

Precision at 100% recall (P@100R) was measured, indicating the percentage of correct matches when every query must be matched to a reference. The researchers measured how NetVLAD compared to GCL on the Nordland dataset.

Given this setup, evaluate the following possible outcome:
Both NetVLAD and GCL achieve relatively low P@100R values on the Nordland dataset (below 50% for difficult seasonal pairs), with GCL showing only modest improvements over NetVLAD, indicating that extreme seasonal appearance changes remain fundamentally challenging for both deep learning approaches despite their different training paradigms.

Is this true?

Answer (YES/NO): YES